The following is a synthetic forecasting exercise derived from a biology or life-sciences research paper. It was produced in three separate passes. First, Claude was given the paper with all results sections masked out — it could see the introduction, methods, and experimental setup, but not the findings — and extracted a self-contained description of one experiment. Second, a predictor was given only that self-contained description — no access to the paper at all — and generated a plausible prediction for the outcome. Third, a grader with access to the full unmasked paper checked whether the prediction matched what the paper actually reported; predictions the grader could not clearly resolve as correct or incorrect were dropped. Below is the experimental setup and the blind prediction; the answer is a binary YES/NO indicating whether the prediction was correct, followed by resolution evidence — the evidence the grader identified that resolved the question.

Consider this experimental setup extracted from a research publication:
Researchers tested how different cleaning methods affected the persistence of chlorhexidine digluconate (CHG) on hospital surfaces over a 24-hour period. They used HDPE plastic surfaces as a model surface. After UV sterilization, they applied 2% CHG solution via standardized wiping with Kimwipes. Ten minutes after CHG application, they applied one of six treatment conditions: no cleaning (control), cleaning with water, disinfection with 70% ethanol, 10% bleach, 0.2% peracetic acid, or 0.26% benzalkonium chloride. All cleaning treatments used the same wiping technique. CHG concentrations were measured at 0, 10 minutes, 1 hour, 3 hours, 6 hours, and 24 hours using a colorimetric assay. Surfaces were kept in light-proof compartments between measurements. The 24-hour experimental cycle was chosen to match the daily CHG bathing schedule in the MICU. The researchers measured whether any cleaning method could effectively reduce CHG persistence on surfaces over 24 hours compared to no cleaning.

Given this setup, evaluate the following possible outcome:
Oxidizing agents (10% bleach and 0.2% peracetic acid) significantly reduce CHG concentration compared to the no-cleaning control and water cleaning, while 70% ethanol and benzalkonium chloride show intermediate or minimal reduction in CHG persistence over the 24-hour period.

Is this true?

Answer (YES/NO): NO